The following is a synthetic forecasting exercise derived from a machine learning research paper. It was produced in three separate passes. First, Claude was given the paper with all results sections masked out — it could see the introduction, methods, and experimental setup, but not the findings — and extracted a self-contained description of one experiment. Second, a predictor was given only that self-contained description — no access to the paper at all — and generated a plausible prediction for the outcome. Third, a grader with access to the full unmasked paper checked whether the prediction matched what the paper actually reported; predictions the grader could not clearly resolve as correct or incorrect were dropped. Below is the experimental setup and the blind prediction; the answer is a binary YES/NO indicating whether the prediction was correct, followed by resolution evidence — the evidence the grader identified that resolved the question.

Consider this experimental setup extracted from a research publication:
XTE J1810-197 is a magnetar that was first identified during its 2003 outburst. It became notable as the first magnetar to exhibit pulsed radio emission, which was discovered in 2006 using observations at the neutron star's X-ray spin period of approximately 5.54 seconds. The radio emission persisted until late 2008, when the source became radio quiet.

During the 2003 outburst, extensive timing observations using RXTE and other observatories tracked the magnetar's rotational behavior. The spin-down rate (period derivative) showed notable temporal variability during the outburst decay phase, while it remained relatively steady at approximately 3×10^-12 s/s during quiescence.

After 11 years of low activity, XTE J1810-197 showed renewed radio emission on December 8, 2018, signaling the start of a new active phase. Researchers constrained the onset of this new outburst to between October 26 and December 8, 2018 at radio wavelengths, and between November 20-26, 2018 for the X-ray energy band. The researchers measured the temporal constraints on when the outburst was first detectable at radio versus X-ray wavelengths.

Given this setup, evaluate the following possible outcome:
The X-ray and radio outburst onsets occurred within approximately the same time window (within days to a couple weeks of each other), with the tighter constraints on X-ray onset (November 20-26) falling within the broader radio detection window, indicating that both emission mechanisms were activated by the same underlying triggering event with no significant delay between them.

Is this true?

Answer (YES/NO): NO